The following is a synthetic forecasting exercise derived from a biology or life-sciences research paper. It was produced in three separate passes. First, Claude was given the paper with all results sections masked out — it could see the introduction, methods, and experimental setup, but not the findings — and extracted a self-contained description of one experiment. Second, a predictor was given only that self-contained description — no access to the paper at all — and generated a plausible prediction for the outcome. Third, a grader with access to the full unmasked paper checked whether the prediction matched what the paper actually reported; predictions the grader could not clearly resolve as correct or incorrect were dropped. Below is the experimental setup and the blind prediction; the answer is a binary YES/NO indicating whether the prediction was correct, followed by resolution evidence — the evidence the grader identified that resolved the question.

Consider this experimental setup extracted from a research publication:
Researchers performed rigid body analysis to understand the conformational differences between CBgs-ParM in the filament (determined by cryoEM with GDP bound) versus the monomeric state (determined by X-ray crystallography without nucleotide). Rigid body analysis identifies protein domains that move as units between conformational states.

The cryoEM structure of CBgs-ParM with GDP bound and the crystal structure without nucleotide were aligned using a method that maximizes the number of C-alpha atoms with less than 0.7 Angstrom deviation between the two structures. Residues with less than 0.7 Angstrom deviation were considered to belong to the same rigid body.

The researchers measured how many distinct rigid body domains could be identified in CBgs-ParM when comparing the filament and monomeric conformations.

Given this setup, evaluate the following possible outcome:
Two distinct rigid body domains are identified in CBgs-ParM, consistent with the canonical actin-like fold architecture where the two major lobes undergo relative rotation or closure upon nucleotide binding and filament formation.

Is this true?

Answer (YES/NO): YES